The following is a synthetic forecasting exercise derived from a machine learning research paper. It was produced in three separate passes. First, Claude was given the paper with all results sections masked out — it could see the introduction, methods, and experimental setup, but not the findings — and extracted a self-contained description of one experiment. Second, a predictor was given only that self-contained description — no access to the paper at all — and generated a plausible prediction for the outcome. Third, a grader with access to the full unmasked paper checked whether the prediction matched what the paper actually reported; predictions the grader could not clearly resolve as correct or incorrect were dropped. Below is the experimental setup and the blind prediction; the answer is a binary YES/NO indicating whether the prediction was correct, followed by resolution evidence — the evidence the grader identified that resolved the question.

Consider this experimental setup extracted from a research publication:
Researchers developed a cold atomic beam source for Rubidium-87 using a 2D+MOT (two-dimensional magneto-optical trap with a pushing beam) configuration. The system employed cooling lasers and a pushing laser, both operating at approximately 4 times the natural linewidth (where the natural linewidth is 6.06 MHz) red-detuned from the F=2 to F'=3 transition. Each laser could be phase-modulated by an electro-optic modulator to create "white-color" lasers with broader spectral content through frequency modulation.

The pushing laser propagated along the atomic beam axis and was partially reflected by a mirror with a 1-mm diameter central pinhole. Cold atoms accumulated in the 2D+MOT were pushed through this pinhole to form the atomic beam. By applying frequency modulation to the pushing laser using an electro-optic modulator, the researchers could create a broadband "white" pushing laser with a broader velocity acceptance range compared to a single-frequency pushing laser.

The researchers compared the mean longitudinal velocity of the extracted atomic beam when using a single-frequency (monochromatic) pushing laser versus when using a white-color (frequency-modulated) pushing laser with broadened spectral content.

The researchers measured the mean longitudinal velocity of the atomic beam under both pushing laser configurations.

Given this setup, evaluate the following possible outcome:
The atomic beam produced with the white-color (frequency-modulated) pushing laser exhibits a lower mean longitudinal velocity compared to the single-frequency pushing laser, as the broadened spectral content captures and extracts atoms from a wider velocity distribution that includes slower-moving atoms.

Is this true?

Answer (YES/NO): NO